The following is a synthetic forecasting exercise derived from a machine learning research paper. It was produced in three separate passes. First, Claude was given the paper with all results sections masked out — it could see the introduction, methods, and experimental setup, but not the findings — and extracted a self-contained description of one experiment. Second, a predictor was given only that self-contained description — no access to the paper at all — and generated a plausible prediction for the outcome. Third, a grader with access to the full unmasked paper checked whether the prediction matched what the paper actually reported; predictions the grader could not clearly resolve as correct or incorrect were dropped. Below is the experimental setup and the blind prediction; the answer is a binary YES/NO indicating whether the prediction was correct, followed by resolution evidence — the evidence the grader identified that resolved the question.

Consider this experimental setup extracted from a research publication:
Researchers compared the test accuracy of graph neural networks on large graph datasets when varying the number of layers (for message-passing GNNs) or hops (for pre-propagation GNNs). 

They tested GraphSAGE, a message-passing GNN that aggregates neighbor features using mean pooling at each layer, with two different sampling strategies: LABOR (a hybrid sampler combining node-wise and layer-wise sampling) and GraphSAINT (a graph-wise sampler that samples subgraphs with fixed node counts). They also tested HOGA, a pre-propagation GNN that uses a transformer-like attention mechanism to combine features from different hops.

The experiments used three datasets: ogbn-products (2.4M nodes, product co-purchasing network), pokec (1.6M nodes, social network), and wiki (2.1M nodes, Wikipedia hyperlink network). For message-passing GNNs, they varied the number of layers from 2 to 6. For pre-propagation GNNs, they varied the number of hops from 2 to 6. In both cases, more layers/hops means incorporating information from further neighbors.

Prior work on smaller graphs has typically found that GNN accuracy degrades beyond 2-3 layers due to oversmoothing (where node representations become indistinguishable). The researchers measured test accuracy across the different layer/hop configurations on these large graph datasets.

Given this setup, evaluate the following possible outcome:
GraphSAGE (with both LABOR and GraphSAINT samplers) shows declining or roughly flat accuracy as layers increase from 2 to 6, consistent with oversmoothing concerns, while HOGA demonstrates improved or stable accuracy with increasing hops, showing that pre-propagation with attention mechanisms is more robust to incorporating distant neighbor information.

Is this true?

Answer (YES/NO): NO